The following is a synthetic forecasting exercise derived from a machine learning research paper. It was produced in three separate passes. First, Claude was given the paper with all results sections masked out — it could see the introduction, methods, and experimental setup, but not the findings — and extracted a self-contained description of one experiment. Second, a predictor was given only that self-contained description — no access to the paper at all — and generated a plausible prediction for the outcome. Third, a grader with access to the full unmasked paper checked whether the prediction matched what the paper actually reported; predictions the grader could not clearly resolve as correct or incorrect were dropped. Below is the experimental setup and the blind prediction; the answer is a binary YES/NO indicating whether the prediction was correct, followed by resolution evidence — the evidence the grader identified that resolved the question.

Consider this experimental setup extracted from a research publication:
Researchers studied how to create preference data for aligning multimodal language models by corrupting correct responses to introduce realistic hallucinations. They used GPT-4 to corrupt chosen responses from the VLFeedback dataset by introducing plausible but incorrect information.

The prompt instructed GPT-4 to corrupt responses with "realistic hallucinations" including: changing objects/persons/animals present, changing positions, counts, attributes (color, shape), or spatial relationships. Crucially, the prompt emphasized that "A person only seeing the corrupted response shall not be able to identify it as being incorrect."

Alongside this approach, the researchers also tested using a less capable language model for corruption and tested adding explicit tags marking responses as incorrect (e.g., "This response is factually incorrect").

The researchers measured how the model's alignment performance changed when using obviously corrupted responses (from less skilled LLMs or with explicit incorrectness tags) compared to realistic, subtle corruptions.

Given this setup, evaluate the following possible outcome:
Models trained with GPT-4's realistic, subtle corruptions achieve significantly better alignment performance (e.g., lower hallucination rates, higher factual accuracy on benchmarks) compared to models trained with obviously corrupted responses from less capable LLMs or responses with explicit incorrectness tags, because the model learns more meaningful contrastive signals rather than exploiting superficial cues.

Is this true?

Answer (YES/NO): YES